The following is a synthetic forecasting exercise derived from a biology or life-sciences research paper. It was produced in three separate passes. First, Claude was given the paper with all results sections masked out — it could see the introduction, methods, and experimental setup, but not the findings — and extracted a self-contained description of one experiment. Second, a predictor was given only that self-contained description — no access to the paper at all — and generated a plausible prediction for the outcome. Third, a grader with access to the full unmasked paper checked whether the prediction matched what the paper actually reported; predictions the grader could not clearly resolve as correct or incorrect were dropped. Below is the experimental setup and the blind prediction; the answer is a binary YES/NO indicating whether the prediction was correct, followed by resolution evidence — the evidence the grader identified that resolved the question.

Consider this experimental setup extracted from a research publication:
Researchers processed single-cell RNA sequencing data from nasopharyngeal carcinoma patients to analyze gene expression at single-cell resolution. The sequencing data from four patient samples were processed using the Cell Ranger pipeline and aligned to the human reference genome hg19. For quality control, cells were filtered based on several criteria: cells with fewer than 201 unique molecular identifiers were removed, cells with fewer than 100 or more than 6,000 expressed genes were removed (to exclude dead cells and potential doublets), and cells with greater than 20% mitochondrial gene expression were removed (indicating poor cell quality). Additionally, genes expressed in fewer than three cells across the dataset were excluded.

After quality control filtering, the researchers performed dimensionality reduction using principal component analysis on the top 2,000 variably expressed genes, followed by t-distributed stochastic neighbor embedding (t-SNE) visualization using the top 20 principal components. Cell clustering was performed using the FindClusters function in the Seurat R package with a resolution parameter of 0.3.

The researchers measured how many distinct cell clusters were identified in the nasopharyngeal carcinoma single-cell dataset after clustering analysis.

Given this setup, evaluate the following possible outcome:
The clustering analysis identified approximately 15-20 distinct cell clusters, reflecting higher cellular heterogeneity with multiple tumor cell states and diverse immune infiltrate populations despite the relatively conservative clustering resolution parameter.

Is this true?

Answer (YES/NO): YES